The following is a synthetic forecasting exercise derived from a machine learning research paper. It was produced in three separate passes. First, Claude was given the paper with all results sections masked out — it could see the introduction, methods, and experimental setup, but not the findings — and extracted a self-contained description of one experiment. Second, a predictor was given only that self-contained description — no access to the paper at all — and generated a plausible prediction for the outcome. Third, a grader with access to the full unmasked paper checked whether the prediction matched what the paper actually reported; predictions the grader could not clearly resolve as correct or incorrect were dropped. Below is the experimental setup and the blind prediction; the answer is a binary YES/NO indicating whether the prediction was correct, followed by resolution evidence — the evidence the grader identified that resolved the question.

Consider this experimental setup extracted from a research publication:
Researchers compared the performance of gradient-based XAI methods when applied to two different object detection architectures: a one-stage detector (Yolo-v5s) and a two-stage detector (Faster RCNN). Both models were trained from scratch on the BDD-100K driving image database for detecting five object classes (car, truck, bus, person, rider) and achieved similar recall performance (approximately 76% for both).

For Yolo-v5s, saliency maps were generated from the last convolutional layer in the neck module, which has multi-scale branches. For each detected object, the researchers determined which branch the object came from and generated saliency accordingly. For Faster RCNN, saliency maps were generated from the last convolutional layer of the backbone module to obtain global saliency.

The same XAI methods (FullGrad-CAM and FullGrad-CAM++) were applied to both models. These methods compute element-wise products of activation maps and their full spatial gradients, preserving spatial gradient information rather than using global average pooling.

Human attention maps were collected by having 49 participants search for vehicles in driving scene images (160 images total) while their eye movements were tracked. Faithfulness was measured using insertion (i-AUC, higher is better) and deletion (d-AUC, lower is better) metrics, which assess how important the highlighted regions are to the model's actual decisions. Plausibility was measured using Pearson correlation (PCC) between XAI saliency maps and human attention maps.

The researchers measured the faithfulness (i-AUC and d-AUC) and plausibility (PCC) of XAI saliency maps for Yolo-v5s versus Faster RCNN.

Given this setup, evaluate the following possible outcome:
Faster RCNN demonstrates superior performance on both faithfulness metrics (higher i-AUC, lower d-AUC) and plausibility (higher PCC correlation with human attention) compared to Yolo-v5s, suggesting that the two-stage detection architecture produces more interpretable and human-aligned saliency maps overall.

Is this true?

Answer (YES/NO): NO